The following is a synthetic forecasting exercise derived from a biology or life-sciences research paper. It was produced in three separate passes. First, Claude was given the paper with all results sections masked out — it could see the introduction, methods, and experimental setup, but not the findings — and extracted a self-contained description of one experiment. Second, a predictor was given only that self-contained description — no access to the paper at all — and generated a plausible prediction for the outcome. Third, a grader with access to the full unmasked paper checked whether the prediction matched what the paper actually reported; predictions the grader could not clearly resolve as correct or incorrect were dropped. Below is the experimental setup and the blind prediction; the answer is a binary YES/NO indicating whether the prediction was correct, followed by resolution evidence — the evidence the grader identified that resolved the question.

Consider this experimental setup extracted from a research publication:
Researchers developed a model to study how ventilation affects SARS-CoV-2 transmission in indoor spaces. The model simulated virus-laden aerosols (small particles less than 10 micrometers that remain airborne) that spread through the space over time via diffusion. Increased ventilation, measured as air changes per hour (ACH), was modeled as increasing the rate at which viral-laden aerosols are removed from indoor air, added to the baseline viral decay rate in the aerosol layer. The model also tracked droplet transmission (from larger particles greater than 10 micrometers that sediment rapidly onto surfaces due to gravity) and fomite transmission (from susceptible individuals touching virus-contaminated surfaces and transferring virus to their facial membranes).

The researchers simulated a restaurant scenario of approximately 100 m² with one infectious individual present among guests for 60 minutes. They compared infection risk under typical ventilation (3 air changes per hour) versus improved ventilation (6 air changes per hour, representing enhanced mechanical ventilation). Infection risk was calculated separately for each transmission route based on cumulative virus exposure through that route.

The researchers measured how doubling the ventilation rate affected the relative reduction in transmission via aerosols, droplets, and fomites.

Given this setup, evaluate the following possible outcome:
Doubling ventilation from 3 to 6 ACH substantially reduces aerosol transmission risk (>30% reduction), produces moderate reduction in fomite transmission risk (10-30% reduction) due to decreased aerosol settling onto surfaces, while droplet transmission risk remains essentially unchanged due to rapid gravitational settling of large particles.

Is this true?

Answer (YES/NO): NO